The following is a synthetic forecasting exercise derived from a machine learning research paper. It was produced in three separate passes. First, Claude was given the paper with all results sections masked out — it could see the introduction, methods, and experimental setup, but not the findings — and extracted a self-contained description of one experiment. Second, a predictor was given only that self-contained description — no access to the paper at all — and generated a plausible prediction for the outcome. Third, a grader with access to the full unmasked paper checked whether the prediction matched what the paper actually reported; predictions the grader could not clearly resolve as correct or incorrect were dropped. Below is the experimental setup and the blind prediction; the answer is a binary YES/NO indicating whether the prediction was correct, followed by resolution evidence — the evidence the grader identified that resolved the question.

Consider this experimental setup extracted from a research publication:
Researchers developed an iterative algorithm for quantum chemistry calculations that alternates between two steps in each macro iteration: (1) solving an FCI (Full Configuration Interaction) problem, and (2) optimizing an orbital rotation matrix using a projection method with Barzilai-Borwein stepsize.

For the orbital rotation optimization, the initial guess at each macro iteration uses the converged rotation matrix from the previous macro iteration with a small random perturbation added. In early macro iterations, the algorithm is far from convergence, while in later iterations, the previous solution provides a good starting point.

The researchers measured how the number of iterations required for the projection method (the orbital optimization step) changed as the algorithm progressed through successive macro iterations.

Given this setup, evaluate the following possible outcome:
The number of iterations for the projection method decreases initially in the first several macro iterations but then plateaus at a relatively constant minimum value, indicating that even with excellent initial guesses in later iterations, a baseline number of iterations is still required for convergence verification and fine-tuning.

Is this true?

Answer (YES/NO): NO